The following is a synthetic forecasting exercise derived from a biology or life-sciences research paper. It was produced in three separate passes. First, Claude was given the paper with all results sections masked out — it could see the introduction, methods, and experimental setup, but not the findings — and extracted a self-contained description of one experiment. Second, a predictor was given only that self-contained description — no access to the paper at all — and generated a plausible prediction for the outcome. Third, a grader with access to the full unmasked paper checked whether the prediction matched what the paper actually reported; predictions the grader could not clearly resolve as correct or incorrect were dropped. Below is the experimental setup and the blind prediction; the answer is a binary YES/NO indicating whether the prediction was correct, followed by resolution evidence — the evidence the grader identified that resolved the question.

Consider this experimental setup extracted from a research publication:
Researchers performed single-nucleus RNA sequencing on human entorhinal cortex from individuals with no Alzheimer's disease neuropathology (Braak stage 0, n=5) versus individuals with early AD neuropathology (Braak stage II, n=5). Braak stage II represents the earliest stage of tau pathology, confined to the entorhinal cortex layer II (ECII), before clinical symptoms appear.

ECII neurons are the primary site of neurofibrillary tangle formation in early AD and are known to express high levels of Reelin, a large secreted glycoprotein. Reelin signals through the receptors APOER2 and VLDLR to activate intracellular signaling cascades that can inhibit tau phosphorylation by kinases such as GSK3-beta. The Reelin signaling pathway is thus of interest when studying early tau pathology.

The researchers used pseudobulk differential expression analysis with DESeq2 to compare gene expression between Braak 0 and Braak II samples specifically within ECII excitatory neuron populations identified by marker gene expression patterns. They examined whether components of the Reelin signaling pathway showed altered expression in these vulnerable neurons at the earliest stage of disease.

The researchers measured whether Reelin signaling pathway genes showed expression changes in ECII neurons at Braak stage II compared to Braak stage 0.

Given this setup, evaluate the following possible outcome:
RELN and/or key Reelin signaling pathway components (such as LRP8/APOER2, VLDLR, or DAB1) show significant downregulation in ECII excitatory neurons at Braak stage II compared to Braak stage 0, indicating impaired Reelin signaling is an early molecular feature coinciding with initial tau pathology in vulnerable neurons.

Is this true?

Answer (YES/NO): YES